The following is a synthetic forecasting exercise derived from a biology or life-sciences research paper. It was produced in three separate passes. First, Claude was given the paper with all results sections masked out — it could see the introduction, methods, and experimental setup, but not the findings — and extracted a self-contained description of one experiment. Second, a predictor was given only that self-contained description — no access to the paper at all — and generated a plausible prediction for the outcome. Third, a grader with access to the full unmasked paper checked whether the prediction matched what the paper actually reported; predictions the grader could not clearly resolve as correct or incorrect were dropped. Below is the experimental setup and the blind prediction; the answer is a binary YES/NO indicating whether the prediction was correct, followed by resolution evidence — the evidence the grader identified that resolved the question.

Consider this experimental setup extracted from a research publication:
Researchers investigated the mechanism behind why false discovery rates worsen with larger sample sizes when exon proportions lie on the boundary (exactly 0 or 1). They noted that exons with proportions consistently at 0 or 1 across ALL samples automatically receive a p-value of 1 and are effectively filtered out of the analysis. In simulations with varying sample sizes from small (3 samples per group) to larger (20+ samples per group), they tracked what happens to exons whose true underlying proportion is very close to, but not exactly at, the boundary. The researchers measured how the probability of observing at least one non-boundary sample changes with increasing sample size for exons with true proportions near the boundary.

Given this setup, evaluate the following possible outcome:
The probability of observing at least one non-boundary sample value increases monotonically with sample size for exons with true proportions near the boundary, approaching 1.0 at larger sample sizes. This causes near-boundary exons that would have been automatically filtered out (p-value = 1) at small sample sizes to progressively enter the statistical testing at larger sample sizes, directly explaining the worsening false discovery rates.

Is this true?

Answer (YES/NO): YES